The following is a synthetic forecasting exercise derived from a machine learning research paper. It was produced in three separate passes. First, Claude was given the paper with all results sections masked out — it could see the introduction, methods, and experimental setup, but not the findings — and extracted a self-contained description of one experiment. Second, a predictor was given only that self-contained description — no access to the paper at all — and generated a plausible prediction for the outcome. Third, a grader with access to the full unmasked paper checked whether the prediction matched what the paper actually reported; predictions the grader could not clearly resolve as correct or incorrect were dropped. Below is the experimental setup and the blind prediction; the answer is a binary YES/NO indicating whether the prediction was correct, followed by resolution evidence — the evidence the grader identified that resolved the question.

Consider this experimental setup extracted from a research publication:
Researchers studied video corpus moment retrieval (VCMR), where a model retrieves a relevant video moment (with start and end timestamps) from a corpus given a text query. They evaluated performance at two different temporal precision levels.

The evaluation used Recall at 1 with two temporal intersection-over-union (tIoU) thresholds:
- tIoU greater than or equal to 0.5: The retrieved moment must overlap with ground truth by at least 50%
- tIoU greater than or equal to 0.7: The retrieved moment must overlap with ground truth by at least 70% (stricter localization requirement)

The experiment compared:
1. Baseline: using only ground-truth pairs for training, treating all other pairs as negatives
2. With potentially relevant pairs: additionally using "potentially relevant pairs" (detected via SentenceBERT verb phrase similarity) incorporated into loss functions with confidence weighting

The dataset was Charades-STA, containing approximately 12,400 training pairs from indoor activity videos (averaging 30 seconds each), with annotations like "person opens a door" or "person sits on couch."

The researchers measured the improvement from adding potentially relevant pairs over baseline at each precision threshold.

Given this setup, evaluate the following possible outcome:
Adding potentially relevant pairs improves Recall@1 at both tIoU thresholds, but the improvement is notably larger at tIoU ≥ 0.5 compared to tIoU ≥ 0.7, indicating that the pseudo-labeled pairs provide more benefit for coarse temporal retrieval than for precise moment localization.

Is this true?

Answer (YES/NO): YES